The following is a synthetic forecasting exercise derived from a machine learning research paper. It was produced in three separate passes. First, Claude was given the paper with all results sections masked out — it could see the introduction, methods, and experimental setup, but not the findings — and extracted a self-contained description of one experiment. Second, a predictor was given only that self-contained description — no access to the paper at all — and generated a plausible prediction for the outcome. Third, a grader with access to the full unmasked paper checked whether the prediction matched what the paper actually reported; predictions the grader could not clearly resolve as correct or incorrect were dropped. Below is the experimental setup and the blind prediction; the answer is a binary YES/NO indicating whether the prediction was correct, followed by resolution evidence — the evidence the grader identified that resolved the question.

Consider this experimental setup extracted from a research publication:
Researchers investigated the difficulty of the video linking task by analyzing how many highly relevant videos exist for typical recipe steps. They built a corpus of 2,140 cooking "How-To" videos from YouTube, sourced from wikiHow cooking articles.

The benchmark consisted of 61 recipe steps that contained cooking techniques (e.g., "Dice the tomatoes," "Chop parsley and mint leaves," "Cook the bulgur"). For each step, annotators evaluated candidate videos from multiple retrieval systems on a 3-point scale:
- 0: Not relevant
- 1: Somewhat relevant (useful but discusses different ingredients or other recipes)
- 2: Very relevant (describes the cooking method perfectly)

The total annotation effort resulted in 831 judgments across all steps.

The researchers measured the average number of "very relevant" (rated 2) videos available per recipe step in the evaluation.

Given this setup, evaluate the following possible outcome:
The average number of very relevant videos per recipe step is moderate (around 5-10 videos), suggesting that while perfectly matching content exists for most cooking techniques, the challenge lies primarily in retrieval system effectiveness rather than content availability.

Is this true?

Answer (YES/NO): NO